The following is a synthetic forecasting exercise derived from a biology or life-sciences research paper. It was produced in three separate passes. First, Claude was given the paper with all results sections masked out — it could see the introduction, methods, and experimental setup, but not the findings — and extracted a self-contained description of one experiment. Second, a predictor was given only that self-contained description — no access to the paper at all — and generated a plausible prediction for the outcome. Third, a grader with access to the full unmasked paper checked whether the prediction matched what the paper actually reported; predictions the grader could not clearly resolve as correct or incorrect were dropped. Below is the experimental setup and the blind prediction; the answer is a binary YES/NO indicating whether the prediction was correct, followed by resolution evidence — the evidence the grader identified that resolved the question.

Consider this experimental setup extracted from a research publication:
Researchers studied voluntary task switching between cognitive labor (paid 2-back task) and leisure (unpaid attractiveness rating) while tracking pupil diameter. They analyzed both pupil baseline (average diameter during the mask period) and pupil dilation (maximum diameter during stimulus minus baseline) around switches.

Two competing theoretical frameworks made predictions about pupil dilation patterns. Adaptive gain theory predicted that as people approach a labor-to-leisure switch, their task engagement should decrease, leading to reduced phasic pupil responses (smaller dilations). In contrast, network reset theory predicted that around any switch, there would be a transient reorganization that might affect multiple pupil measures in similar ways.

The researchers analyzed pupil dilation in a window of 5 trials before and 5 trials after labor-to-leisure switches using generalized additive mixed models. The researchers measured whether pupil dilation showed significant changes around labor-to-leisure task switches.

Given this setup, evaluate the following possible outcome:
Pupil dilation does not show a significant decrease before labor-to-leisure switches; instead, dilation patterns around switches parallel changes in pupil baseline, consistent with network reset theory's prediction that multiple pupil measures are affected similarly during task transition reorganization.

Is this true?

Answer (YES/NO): NO